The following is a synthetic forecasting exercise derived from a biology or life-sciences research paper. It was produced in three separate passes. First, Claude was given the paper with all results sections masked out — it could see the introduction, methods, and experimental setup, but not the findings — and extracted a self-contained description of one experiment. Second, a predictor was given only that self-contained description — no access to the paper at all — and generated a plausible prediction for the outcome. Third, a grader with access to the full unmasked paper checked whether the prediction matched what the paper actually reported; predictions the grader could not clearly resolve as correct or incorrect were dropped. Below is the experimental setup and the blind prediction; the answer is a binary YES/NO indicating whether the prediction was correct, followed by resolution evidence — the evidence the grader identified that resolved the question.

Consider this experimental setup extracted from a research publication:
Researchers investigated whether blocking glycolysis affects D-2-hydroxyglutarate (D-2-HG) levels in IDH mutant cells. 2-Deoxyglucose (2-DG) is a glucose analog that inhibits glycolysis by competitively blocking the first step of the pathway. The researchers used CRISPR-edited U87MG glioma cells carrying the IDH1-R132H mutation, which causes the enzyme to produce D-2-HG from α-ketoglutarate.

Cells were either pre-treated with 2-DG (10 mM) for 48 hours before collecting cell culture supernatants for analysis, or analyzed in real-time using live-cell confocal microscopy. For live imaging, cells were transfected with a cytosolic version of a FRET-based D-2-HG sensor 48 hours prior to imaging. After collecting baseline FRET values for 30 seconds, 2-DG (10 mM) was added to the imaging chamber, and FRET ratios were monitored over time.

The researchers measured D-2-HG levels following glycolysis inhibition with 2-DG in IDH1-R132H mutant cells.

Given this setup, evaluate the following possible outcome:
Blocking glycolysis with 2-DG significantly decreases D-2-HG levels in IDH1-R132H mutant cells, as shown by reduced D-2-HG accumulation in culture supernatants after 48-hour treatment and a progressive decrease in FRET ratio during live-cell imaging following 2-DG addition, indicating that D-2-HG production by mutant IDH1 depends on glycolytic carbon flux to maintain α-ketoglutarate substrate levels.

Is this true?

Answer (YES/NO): YES